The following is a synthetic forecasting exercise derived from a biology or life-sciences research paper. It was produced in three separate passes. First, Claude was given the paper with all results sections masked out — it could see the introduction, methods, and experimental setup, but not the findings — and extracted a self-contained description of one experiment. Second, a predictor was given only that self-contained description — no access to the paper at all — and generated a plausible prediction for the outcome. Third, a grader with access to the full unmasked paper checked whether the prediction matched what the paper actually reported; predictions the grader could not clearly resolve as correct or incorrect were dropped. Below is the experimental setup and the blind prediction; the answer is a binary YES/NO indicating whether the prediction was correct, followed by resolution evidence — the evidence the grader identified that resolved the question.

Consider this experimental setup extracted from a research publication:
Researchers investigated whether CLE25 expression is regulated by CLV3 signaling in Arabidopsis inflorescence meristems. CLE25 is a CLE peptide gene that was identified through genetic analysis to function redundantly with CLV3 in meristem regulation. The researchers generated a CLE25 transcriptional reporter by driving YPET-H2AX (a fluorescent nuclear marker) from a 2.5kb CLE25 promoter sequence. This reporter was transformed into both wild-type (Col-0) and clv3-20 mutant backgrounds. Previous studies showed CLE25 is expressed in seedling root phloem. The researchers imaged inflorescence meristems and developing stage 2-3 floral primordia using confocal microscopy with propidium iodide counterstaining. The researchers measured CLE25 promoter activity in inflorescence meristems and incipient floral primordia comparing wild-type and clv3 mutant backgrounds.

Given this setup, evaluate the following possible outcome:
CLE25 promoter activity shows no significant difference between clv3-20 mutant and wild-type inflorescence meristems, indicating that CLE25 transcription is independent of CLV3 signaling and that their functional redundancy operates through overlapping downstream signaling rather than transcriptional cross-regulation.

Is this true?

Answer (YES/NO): NO